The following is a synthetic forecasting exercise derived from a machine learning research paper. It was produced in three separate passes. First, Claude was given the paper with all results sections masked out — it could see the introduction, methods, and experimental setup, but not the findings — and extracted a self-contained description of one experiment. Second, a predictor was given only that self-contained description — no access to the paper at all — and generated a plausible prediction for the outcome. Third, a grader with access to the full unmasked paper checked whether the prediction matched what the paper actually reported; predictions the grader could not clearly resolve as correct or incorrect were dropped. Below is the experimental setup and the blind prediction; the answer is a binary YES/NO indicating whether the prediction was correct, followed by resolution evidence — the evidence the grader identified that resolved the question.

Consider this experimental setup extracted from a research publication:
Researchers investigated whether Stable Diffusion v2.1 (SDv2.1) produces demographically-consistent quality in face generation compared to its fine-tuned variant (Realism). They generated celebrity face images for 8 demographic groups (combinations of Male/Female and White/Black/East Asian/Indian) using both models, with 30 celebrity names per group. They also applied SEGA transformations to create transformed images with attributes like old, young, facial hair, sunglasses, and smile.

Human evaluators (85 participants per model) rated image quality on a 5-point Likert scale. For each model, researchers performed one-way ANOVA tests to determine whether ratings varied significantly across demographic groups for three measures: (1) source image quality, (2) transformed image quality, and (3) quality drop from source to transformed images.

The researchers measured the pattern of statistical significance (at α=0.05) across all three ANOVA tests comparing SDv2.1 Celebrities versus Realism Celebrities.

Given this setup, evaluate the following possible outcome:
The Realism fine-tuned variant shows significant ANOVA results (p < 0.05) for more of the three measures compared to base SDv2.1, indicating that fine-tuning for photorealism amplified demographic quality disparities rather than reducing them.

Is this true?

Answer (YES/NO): YES